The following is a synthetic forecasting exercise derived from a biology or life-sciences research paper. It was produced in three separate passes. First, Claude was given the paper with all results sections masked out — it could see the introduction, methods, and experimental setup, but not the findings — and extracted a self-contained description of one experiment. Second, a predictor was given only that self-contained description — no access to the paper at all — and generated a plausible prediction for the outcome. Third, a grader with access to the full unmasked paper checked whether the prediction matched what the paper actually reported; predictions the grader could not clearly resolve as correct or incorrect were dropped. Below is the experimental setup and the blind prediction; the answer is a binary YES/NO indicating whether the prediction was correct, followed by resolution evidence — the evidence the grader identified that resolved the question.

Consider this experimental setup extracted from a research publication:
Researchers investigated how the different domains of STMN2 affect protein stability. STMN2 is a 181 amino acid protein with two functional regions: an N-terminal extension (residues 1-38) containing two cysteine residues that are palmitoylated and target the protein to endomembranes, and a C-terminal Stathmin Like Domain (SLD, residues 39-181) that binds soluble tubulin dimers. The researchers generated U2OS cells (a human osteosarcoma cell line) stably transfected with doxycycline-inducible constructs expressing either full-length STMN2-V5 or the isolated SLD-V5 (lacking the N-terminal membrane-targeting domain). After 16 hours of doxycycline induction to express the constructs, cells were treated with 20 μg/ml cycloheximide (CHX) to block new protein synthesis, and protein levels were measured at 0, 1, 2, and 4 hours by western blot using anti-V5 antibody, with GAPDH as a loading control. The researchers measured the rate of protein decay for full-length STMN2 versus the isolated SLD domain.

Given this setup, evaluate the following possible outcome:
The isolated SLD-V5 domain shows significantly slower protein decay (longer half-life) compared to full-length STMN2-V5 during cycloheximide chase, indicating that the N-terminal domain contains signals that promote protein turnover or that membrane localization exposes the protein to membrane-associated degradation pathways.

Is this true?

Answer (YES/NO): YES